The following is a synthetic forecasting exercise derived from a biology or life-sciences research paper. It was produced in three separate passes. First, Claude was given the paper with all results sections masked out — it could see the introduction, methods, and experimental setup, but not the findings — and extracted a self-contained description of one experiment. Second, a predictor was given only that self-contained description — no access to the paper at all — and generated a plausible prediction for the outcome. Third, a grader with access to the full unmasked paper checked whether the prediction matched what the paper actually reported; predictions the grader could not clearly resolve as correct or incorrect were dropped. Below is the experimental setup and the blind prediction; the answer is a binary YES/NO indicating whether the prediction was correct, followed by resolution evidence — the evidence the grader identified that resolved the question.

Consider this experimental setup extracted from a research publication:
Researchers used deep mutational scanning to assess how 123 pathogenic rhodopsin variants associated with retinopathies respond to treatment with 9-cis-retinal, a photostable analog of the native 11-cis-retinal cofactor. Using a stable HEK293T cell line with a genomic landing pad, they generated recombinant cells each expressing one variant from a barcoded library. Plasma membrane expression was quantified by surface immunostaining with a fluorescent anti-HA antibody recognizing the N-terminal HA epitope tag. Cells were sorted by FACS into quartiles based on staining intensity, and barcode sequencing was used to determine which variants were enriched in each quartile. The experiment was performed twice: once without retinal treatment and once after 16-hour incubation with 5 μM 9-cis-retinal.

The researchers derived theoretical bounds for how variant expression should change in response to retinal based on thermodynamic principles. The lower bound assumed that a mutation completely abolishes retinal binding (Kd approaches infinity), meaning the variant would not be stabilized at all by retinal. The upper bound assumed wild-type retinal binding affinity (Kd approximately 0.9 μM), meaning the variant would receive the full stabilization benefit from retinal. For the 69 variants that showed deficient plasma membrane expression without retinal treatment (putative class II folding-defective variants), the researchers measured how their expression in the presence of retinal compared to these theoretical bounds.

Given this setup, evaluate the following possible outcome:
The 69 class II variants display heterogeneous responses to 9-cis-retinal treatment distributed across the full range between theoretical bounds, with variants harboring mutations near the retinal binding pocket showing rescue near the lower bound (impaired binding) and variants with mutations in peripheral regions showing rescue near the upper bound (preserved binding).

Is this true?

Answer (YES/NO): NO